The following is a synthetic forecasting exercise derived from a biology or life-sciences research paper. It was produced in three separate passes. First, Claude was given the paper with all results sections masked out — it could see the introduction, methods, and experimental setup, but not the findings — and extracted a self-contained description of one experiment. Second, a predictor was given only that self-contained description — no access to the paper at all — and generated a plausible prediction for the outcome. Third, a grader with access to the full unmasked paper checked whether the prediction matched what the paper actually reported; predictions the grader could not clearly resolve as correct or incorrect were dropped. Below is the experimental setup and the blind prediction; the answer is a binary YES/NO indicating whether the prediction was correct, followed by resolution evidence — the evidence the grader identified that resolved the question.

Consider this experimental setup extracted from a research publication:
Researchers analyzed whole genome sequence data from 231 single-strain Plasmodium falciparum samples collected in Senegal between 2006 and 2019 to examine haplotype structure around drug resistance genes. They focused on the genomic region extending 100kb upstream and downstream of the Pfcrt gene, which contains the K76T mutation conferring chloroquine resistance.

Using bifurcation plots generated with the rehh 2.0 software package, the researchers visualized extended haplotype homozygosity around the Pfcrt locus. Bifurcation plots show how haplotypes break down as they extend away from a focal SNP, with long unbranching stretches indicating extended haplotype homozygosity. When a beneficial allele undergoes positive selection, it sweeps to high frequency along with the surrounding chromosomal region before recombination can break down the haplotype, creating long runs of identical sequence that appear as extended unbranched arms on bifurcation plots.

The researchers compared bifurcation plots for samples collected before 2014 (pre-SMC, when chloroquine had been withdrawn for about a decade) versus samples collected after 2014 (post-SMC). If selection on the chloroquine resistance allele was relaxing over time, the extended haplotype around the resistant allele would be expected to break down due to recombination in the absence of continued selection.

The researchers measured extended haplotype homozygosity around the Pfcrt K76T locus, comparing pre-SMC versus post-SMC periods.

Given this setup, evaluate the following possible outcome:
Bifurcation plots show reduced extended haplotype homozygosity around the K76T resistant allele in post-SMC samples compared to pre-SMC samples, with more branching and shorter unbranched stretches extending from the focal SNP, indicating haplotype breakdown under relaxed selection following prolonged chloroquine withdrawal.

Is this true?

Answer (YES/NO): NO